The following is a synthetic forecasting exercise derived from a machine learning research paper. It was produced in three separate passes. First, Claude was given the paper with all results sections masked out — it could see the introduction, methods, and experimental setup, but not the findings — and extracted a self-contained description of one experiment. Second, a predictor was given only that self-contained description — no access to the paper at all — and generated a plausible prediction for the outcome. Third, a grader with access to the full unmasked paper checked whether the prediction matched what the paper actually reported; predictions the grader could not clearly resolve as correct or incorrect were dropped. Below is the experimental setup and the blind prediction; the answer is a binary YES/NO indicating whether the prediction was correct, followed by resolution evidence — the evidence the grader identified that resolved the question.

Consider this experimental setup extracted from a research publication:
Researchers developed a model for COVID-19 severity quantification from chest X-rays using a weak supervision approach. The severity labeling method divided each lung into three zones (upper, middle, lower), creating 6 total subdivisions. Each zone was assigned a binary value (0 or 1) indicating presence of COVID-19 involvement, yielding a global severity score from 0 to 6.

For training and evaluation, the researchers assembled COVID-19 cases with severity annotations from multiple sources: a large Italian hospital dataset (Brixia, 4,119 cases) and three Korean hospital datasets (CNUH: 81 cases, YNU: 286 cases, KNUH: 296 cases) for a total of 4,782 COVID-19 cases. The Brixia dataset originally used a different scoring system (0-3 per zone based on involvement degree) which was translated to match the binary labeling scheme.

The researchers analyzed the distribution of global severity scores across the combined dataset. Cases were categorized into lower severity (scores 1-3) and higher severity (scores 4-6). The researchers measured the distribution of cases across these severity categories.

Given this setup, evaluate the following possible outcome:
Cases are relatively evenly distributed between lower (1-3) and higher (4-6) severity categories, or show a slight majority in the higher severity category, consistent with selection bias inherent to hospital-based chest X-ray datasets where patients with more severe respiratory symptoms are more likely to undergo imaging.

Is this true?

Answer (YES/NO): NO